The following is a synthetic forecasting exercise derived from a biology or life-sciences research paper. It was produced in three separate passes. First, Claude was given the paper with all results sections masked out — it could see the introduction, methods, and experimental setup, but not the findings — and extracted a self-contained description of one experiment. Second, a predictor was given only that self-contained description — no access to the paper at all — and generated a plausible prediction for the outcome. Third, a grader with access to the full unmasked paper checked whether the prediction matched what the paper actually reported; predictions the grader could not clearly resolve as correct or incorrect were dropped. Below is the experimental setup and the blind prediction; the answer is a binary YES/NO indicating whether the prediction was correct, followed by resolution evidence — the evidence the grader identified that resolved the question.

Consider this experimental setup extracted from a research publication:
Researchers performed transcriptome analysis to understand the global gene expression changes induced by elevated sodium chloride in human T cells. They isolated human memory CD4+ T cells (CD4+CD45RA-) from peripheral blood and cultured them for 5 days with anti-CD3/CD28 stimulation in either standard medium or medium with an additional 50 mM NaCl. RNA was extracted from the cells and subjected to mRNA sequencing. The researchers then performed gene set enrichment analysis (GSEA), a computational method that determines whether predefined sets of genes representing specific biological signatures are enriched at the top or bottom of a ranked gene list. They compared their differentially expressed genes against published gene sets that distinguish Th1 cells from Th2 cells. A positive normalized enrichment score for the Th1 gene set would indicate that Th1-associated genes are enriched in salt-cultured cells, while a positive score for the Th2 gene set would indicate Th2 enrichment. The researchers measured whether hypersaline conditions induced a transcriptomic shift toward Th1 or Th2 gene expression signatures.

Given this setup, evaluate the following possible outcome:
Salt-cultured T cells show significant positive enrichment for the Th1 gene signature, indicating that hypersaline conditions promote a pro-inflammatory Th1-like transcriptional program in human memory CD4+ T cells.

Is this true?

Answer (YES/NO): NO